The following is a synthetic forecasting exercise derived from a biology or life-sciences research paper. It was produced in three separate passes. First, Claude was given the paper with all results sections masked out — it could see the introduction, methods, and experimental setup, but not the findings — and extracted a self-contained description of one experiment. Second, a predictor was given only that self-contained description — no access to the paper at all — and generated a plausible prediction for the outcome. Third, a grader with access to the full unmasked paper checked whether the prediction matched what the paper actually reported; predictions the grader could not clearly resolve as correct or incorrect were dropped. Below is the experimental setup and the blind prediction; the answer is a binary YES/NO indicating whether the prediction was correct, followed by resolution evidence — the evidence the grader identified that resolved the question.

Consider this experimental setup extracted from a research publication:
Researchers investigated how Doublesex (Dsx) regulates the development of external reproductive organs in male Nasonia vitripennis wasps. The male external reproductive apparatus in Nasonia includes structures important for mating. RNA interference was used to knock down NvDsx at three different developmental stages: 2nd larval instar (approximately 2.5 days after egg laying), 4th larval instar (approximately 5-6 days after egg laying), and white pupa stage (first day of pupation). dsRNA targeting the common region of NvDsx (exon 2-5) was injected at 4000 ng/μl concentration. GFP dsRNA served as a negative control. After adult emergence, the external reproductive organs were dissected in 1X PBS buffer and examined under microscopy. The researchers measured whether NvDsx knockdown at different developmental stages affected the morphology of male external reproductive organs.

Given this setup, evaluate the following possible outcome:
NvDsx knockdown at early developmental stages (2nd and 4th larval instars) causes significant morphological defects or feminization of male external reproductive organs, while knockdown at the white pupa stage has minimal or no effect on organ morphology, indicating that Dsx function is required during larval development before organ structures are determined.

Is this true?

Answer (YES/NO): NO